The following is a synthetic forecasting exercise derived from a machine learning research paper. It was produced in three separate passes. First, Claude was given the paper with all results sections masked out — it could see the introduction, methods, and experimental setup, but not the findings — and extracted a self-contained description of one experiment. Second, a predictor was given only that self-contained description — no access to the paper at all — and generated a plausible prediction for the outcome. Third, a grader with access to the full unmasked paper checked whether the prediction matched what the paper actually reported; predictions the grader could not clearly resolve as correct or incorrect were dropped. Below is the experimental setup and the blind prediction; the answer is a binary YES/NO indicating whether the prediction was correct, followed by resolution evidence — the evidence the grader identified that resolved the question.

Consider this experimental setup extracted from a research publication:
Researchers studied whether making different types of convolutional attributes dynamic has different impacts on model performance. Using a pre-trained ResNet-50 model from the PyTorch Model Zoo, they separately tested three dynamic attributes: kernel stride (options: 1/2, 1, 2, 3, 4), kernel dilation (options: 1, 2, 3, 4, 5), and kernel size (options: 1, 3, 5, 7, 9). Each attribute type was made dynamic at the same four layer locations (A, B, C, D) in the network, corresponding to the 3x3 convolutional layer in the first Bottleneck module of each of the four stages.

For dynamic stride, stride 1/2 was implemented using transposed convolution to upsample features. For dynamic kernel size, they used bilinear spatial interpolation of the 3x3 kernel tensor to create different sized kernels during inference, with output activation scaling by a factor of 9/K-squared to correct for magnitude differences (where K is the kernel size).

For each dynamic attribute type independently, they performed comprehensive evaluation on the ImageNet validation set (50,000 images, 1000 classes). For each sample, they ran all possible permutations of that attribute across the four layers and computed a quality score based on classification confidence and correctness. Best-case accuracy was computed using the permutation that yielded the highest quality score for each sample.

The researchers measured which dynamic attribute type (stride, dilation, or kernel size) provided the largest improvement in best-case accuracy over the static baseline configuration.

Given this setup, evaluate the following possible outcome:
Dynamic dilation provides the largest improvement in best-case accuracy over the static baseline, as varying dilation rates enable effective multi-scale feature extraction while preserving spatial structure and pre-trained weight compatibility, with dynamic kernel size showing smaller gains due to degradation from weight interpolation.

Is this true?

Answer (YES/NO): NO